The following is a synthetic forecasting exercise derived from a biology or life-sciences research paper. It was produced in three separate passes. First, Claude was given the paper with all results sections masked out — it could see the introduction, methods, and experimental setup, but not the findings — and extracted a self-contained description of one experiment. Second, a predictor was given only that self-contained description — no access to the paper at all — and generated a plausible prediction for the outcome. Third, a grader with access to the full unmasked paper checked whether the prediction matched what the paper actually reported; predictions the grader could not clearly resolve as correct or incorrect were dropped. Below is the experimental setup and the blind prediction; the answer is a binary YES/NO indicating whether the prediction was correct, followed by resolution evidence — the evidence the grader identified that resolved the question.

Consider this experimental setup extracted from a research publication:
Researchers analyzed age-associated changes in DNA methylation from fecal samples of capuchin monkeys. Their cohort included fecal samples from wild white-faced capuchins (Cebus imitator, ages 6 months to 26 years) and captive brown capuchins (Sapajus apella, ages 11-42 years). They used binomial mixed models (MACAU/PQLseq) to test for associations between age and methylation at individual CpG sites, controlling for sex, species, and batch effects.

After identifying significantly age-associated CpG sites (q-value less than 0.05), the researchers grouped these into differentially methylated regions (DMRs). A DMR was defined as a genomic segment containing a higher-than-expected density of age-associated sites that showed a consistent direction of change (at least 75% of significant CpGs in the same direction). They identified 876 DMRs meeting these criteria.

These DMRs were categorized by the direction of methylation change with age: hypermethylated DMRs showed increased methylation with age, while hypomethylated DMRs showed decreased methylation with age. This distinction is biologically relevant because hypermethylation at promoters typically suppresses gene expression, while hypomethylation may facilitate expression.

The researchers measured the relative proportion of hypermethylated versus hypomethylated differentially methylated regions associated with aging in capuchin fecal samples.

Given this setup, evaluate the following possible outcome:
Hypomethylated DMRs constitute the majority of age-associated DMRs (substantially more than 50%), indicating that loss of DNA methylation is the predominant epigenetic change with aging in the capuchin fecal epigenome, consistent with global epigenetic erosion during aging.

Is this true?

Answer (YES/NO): NO